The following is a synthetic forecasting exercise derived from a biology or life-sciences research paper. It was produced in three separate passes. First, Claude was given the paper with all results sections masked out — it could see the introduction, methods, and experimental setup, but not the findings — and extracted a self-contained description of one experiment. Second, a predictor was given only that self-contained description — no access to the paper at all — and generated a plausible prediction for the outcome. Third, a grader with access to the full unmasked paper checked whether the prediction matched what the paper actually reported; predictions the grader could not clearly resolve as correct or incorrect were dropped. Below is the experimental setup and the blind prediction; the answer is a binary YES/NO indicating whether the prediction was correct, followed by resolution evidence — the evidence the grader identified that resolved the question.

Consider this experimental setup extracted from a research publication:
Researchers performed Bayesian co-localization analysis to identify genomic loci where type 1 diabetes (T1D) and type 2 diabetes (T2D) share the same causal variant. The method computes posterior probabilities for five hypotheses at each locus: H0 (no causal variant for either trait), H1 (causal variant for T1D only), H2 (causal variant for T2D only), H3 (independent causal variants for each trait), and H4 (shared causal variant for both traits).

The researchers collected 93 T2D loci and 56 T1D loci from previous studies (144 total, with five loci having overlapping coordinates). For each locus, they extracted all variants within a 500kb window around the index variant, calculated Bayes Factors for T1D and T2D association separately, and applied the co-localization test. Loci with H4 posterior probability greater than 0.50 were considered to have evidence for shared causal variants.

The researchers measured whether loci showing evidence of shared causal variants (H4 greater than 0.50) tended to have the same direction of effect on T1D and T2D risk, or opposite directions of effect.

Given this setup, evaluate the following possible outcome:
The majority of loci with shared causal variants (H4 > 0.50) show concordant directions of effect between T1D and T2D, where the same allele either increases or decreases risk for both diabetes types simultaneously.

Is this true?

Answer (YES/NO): YES